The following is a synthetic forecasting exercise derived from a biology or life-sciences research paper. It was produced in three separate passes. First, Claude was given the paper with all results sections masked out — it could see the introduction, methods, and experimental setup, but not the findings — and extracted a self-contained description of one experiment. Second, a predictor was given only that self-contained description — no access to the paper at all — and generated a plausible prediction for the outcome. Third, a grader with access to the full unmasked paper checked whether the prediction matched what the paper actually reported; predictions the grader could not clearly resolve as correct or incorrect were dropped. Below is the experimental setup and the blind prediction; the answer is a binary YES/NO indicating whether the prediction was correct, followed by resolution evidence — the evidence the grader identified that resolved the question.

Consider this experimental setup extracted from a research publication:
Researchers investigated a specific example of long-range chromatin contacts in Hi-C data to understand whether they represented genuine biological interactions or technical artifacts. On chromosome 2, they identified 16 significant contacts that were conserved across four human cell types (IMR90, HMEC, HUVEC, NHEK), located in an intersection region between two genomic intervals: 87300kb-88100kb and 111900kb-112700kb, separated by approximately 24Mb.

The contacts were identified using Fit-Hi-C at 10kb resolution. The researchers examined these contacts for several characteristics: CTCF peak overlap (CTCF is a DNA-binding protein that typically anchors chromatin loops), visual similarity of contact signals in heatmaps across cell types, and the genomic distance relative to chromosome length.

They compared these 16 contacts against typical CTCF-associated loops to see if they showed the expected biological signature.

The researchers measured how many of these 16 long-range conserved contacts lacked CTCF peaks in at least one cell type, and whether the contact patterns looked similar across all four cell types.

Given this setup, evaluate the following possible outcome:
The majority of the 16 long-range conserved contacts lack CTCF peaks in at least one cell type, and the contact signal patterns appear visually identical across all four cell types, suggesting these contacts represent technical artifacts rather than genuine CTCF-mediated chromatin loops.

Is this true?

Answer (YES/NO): YES